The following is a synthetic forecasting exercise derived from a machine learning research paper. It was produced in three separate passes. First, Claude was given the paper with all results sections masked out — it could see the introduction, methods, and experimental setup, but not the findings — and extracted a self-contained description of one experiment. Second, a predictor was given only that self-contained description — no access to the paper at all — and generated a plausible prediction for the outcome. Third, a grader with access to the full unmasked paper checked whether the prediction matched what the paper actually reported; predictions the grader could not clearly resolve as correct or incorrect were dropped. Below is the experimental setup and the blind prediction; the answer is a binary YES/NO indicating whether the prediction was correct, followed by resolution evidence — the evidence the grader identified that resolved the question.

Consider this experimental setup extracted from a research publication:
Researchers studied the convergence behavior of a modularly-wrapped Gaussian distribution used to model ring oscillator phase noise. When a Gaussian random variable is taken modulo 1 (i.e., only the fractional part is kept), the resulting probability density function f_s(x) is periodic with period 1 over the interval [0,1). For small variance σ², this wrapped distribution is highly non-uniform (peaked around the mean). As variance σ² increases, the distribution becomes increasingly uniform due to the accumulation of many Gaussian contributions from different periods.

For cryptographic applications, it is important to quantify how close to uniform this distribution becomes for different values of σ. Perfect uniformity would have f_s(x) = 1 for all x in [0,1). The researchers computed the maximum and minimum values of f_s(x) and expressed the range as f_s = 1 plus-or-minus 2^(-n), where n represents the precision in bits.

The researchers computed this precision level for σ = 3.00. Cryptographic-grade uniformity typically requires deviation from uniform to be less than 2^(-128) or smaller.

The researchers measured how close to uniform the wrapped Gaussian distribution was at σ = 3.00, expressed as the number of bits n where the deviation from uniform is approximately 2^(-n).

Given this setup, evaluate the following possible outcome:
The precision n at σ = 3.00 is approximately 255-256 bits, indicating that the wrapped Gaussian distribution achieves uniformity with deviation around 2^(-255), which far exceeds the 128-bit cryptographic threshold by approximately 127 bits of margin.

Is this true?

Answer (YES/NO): YES